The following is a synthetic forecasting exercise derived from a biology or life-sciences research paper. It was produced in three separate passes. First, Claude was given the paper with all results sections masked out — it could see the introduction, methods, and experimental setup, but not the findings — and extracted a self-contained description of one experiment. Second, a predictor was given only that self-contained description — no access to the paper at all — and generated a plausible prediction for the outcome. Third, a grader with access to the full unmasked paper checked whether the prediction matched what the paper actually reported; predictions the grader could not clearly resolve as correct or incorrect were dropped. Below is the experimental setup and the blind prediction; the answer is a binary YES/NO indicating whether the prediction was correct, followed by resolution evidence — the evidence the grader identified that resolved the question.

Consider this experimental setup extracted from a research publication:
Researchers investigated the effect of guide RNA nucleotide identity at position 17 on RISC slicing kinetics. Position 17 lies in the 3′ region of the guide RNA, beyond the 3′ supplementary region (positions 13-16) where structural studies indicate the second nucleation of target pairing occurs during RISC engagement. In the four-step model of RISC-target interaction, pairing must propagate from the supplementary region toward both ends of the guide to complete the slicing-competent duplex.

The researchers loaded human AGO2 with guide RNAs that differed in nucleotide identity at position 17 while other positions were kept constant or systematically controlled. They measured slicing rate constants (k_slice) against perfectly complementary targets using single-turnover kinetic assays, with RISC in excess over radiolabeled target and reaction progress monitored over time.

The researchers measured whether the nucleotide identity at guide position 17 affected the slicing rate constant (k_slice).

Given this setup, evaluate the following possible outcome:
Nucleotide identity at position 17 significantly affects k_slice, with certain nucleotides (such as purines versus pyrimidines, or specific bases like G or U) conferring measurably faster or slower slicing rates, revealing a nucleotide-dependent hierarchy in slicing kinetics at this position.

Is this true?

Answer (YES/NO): YES